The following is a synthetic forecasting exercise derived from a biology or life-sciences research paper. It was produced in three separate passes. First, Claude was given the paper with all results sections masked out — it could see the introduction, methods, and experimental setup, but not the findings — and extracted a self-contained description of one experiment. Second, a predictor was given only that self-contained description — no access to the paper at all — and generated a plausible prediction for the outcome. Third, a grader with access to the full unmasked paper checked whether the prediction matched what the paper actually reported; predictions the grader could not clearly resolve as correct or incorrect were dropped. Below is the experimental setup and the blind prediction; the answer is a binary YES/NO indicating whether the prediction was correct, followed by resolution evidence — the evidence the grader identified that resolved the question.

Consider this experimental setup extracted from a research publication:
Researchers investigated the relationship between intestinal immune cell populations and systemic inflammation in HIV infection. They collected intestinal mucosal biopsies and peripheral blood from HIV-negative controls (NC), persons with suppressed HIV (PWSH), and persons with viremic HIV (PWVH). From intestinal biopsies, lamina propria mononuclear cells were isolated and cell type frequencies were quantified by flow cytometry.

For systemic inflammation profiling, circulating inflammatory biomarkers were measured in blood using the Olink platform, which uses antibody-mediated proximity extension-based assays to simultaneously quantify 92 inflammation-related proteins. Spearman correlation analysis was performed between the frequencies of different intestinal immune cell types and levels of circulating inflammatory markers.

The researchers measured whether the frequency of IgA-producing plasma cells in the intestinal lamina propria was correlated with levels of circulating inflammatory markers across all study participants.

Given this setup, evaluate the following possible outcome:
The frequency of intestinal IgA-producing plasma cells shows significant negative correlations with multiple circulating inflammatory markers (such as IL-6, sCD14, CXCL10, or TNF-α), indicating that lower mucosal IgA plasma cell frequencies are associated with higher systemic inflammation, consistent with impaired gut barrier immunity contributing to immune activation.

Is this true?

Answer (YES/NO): YES